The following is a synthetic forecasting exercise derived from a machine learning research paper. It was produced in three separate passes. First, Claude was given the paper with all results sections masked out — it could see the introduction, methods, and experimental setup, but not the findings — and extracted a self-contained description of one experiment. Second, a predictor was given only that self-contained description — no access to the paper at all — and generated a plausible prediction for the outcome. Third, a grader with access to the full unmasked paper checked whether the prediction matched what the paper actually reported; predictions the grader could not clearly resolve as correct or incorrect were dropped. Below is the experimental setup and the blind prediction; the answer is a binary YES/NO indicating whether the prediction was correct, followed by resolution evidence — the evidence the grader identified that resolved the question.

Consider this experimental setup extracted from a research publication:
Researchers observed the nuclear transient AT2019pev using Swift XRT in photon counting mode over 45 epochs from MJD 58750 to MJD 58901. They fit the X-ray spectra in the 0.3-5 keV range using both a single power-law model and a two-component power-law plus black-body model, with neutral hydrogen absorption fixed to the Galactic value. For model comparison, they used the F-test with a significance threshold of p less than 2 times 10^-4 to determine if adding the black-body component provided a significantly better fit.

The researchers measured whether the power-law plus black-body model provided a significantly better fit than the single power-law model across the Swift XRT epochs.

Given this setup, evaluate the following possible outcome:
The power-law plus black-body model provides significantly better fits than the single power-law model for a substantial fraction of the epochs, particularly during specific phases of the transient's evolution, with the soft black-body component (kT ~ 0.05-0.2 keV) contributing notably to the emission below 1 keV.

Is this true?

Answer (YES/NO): NO